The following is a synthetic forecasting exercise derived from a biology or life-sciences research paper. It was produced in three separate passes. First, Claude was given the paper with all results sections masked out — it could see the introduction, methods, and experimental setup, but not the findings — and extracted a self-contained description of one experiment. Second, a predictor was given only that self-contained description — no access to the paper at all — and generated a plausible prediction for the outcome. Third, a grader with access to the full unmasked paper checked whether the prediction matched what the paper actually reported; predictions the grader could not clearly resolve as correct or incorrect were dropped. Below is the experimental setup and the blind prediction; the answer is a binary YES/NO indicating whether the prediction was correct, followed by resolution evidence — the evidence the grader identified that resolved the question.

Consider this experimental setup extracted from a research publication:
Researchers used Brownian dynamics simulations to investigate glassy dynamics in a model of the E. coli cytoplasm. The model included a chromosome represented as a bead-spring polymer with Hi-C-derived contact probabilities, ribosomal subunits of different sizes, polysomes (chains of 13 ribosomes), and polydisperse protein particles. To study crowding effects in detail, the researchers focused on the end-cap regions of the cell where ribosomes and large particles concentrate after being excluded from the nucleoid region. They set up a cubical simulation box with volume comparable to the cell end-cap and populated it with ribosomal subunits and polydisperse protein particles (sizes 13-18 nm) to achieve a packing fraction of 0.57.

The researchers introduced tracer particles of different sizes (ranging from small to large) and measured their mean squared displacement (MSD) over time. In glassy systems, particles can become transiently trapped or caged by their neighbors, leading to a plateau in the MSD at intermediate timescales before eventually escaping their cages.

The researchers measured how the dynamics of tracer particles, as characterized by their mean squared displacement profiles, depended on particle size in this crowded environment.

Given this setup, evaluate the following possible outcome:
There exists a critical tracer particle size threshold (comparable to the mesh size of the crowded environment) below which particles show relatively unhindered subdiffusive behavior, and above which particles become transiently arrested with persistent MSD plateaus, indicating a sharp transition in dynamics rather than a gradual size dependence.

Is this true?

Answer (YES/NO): NO